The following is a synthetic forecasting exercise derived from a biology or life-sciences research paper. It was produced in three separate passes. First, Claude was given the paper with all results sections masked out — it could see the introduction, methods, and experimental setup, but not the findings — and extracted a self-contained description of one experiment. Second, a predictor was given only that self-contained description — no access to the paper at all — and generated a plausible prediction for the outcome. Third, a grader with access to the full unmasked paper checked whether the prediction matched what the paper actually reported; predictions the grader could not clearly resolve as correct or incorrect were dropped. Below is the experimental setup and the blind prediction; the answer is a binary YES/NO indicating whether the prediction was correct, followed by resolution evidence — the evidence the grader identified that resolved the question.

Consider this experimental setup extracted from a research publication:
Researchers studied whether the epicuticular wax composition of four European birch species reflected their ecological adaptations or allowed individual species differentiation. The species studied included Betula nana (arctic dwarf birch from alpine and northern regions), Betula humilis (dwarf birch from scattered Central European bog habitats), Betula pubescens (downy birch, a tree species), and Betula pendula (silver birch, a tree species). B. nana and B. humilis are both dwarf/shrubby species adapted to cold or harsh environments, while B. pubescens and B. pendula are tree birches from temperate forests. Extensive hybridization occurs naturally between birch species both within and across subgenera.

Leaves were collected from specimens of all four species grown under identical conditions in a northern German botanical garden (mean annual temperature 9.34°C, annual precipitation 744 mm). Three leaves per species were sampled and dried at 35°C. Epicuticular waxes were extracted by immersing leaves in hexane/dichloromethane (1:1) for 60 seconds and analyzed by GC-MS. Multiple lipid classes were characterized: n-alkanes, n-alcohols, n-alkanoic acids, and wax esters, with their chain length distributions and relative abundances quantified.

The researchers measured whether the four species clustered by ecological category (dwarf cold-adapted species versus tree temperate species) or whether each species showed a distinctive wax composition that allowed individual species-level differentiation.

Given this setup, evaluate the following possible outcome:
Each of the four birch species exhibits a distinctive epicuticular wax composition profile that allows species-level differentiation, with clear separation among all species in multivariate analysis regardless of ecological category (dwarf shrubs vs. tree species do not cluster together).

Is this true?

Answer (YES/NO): NO